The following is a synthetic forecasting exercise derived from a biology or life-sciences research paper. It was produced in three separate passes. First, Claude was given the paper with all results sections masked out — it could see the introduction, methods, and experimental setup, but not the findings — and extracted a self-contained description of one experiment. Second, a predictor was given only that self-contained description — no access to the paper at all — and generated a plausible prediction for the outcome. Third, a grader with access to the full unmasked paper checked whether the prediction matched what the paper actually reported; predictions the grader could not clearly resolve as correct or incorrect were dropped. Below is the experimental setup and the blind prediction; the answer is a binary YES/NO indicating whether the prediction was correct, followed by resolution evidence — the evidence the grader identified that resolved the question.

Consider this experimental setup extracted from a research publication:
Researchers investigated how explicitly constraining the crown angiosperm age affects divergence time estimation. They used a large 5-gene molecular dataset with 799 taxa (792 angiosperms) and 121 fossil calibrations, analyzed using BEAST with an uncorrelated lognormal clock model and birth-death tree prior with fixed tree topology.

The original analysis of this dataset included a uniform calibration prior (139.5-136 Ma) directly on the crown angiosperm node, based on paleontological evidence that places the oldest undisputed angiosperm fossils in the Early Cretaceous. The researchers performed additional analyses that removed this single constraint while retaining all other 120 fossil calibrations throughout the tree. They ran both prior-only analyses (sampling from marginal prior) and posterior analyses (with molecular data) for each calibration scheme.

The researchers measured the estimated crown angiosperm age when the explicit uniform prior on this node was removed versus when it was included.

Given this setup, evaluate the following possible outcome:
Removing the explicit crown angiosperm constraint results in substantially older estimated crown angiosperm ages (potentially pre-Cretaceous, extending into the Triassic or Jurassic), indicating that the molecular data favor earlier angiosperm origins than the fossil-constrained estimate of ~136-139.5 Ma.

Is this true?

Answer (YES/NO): YES